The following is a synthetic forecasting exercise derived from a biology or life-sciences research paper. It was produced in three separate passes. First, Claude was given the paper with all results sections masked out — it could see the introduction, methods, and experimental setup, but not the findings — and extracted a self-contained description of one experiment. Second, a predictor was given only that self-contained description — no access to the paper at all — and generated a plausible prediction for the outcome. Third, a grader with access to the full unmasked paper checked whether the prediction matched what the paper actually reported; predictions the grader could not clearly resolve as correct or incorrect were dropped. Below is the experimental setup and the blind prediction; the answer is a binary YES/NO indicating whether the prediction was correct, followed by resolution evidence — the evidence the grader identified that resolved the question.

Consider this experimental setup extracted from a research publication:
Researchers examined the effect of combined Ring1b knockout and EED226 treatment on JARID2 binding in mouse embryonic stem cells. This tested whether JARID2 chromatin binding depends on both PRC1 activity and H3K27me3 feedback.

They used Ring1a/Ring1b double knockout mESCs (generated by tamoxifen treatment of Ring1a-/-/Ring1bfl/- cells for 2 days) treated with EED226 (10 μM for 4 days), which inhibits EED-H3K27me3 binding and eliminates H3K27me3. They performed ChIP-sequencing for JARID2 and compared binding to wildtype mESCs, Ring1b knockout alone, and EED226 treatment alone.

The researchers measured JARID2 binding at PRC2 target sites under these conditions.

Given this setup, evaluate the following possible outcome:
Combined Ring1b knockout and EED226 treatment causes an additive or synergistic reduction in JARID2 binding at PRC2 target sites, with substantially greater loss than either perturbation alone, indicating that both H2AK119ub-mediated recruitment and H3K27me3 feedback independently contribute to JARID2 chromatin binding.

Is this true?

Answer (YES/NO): YES